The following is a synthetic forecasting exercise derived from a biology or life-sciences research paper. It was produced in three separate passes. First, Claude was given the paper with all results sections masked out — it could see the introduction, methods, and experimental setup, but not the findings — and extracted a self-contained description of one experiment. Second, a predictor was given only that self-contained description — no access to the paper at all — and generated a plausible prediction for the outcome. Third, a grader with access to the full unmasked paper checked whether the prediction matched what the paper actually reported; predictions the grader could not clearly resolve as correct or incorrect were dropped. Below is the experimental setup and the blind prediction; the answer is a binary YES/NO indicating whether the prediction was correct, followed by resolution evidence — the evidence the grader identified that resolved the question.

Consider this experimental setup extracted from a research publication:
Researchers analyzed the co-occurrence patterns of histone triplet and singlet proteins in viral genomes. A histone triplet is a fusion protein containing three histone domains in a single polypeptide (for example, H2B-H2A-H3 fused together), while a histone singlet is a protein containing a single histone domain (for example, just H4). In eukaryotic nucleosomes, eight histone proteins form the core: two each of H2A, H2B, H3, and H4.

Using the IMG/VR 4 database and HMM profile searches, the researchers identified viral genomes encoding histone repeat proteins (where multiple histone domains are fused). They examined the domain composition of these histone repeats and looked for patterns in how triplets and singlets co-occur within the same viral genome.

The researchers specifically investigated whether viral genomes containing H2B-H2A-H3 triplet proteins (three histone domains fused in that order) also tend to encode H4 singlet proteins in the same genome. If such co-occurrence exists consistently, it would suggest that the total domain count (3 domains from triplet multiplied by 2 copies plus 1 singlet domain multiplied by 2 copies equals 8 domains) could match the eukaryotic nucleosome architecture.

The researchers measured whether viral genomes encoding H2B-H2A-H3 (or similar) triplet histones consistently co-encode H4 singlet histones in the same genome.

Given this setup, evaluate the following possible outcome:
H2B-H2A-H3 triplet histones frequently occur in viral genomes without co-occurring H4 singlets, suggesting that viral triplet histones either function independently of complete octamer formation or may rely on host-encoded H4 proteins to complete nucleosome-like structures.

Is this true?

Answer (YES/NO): NO